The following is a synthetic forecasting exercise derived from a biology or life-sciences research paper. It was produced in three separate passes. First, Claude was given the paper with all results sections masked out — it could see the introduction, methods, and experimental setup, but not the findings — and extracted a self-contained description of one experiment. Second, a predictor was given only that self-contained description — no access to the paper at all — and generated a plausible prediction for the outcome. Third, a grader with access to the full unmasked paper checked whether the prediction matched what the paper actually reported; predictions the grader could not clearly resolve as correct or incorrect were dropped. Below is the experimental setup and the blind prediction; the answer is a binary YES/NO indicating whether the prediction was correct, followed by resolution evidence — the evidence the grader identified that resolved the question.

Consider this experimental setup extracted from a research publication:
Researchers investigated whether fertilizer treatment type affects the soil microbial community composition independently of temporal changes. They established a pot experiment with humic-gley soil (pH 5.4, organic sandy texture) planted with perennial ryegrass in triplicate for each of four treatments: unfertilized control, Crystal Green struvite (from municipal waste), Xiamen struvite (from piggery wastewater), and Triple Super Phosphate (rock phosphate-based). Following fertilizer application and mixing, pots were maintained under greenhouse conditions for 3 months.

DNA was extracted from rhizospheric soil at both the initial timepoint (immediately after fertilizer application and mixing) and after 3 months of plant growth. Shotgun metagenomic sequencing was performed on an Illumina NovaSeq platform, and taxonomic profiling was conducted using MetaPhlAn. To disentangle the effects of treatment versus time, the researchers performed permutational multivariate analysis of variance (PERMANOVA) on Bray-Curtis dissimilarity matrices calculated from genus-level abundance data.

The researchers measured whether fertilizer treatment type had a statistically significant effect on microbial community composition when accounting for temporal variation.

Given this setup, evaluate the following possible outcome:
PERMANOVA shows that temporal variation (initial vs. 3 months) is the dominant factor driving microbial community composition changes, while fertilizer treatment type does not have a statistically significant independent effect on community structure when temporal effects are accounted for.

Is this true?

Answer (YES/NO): NO